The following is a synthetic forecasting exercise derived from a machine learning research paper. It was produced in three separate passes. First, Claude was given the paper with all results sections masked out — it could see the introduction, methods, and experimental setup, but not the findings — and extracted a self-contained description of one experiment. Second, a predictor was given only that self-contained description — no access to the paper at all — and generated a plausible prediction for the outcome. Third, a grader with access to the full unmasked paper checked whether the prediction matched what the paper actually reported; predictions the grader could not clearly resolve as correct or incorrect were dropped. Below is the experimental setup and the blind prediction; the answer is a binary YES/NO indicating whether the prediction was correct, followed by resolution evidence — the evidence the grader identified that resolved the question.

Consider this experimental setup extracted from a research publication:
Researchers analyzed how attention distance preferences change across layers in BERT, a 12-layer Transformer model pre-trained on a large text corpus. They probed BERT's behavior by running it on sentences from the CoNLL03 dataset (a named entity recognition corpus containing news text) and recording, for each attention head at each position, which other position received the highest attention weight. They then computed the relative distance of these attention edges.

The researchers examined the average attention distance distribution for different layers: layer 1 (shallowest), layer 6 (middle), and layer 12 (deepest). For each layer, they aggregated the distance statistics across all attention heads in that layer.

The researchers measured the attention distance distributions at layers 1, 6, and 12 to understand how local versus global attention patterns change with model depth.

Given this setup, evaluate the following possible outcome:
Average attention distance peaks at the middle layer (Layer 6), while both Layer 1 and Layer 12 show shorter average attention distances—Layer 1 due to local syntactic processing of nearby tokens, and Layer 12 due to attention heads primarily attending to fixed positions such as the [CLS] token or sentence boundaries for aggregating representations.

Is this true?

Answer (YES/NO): NO